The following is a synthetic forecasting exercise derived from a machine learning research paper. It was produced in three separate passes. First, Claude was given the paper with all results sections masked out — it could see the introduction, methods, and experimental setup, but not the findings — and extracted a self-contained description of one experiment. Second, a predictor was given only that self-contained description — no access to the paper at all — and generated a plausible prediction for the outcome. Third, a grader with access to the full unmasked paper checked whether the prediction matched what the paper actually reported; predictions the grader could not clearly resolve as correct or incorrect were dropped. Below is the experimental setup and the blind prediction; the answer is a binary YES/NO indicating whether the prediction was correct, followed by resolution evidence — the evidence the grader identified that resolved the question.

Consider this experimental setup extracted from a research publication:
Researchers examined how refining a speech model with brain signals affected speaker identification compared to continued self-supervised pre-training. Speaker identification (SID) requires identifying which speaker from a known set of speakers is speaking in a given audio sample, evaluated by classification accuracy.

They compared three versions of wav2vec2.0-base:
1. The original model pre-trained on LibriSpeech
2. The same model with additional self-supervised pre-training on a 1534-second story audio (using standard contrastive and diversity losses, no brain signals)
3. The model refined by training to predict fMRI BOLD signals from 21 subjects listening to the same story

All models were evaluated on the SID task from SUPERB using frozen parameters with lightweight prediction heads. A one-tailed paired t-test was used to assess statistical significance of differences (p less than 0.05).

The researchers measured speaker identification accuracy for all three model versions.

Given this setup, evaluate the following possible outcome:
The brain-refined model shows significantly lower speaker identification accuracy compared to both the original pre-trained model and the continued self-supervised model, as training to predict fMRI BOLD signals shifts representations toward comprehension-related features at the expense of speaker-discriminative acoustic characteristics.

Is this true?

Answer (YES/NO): NO